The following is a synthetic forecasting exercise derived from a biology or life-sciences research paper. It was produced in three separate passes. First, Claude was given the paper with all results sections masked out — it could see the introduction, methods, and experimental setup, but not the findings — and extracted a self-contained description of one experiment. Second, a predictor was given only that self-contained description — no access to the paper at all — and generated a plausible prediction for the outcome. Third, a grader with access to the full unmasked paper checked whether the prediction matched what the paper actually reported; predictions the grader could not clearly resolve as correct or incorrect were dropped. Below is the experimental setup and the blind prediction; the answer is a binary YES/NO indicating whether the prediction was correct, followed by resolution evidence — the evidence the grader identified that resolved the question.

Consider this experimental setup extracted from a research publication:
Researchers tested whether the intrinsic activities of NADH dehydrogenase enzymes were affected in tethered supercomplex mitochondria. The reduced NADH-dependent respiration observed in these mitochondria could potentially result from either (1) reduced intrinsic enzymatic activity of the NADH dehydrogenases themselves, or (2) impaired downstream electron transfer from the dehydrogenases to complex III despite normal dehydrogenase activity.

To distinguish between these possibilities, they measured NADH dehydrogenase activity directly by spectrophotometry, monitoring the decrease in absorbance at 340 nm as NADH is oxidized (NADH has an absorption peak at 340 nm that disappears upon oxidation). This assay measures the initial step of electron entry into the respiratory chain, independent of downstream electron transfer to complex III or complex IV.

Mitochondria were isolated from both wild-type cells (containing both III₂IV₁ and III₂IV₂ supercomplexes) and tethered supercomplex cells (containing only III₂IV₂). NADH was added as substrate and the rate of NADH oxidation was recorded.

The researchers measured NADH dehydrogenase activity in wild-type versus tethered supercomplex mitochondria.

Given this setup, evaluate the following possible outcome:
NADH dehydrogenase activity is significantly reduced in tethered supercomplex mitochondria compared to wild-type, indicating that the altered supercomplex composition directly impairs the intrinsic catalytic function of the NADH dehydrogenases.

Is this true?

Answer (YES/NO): NO